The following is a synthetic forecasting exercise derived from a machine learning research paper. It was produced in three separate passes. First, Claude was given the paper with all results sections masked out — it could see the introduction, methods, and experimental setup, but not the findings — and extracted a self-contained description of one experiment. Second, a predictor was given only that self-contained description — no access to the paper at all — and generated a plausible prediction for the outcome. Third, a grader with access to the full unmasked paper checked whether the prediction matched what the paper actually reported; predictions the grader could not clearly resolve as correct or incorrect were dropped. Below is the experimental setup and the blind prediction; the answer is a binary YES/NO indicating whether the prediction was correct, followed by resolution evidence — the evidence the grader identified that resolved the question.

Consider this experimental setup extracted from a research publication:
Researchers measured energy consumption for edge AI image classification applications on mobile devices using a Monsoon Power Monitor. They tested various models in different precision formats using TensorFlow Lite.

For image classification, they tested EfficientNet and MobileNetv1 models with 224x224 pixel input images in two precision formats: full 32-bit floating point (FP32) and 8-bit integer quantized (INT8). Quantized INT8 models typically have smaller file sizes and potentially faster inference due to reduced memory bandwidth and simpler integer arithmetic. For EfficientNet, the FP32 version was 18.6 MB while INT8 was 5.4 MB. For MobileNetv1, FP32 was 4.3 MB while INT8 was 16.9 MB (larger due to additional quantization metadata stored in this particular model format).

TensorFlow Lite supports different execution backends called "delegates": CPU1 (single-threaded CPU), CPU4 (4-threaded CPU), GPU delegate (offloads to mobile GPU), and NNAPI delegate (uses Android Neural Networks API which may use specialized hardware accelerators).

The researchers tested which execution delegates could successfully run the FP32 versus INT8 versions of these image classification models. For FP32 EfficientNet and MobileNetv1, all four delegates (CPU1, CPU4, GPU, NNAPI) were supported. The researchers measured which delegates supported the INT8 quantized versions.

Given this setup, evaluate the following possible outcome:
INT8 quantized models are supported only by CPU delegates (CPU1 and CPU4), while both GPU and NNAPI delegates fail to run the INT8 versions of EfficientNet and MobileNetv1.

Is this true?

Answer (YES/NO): NO